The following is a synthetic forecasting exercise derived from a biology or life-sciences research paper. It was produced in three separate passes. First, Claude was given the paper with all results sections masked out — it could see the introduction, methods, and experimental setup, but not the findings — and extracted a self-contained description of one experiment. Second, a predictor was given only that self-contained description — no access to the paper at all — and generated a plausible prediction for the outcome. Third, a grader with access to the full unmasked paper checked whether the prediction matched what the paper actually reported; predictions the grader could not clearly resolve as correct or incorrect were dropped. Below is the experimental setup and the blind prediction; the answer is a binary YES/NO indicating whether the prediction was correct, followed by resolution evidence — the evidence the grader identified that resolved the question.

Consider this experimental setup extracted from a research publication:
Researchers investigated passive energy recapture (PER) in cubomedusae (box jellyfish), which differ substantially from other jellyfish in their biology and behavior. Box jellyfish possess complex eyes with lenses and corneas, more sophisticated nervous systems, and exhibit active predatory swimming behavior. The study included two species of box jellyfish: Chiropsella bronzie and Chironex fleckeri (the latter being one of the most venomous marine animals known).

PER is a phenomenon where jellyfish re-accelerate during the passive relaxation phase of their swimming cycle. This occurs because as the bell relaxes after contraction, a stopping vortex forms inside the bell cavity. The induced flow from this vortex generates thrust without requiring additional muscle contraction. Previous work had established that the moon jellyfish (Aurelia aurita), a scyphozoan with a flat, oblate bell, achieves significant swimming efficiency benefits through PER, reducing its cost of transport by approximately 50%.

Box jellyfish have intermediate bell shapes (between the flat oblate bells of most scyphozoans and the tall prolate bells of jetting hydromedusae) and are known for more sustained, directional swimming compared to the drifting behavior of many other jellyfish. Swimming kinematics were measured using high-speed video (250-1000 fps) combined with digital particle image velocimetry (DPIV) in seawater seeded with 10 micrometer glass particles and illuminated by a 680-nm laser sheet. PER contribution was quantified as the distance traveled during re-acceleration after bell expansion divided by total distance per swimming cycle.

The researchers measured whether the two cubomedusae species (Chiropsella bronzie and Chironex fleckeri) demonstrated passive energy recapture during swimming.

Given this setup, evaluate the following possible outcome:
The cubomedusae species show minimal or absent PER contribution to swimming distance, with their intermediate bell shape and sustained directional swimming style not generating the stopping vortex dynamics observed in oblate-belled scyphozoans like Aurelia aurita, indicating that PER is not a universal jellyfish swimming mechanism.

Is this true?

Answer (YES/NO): NO